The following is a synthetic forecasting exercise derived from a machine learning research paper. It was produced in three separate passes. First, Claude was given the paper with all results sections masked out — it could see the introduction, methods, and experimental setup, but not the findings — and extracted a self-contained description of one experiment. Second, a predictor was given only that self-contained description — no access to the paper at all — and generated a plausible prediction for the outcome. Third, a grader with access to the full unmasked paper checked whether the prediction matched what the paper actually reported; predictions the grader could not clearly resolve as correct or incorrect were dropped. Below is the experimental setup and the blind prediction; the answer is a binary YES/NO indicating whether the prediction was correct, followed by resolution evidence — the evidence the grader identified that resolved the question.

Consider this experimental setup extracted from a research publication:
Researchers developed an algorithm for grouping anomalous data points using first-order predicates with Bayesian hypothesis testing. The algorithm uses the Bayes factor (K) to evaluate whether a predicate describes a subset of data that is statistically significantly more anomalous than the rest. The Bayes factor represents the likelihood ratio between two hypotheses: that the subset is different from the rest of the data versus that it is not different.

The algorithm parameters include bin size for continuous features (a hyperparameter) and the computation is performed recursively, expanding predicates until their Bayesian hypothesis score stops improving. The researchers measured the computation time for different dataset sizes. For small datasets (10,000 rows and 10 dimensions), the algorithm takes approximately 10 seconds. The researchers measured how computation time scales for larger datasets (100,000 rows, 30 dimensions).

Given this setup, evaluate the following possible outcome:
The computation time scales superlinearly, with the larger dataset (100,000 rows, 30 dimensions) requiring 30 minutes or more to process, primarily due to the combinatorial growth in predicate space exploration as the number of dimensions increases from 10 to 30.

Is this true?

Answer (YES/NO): NO